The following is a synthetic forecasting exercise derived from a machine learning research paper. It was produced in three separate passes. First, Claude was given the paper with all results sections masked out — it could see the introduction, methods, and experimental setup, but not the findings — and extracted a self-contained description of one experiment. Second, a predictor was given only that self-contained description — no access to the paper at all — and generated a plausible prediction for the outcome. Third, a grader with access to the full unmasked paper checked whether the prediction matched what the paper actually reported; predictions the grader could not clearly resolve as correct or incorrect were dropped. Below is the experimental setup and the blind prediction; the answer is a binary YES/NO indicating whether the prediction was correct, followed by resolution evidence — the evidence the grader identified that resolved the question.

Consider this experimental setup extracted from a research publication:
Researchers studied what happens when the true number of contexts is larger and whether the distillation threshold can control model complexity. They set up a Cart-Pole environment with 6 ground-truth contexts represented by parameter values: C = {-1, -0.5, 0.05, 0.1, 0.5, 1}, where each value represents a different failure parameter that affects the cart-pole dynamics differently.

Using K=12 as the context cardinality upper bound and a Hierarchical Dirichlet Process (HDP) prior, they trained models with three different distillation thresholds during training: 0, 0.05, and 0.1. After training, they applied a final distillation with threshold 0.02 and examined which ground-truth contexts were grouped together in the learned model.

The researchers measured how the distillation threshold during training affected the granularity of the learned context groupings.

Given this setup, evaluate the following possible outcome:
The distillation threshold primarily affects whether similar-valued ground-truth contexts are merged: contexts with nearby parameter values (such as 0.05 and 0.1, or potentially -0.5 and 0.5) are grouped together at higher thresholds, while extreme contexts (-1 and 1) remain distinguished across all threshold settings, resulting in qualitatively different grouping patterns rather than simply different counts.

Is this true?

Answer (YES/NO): NO